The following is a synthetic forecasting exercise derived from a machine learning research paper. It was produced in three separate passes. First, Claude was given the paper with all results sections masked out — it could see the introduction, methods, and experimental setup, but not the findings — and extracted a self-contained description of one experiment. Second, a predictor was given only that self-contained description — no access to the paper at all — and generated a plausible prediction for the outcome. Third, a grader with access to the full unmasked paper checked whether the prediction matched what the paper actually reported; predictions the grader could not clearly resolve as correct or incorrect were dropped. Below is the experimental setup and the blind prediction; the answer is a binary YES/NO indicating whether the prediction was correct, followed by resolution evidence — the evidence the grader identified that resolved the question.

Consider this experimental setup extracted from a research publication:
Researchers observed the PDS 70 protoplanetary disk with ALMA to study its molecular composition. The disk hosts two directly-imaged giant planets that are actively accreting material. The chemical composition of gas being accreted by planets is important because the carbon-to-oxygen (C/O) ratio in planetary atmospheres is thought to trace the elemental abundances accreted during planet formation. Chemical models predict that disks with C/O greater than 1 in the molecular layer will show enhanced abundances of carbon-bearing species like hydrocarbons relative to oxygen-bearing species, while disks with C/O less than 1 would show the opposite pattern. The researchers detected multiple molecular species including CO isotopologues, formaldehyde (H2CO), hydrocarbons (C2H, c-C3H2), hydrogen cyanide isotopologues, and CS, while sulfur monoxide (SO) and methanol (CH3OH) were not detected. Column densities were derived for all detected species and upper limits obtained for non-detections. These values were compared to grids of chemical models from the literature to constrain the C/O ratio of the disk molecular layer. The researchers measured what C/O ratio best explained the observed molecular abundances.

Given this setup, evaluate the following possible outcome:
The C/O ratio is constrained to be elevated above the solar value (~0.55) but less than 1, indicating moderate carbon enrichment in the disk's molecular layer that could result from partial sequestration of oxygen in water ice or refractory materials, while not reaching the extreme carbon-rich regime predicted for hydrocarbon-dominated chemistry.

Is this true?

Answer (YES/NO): NO